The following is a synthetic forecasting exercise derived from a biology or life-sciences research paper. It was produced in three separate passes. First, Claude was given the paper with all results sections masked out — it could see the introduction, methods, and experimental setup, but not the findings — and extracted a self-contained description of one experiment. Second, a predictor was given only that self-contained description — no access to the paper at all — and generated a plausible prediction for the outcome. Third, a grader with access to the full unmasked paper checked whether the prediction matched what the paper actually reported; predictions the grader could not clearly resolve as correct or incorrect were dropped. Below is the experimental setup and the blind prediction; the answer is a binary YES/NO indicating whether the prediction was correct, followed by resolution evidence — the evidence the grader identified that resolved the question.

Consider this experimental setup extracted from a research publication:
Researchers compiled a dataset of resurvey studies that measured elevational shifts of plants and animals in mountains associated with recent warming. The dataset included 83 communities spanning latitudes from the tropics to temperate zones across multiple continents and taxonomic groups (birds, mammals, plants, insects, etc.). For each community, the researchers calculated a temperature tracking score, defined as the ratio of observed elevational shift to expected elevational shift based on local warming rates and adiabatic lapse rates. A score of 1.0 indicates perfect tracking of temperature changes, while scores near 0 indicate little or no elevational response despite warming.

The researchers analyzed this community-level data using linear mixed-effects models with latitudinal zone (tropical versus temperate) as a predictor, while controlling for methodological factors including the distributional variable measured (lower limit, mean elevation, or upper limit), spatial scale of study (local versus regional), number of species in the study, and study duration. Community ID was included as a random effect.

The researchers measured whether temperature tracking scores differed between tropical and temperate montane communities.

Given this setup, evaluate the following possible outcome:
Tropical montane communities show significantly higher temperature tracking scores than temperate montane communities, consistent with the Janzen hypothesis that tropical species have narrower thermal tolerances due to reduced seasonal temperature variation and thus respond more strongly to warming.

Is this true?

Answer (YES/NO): YES